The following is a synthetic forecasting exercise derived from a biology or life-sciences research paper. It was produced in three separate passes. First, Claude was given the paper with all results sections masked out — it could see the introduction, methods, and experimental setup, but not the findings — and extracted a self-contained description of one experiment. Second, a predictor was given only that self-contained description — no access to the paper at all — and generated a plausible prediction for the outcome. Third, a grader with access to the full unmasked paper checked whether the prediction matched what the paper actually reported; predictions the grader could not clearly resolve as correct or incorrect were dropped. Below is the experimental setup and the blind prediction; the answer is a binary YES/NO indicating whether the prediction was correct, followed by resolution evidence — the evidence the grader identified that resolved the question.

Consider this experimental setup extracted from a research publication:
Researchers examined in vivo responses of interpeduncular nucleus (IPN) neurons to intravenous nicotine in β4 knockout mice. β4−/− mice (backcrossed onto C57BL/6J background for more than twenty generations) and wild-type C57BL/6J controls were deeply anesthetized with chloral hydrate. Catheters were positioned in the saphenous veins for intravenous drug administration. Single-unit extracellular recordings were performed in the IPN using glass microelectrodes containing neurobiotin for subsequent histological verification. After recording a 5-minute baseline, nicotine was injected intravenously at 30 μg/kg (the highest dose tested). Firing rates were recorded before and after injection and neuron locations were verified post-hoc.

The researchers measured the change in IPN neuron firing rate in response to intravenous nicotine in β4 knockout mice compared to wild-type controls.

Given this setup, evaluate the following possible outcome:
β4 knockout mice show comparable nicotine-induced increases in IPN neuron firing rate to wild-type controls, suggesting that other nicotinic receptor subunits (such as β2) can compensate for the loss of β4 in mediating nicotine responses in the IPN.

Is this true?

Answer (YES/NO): NO